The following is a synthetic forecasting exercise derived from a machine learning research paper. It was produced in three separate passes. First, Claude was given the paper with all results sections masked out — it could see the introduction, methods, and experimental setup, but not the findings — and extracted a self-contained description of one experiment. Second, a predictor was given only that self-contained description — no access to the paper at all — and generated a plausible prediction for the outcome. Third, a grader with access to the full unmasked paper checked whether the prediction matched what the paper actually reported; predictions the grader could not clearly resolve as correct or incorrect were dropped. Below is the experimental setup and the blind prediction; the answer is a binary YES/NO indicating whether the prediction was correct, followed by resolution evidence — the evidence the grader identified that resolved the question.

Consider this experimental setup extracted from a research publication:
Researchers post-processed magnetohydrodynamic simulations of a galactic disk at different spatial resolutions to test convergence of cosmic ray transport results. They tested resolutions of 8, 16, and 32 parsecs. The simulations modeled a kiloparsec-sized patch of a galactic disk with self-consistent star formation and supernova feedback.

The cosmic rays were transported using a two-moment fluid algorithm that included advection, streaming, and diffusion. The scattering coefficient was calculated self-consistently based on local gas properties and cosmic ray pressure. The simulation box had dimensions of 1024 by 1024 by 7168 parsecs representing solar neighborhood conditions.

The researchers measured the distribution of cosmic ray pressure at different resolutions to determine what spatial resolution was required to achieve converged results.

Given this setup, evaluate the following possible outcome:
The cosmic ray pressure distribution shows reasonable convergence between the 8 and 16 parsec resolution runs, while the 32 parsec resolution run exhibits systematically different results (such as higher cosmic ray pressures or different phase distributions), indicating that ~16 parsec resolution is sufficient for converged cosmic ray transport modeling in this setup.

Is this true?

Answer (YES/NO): YES